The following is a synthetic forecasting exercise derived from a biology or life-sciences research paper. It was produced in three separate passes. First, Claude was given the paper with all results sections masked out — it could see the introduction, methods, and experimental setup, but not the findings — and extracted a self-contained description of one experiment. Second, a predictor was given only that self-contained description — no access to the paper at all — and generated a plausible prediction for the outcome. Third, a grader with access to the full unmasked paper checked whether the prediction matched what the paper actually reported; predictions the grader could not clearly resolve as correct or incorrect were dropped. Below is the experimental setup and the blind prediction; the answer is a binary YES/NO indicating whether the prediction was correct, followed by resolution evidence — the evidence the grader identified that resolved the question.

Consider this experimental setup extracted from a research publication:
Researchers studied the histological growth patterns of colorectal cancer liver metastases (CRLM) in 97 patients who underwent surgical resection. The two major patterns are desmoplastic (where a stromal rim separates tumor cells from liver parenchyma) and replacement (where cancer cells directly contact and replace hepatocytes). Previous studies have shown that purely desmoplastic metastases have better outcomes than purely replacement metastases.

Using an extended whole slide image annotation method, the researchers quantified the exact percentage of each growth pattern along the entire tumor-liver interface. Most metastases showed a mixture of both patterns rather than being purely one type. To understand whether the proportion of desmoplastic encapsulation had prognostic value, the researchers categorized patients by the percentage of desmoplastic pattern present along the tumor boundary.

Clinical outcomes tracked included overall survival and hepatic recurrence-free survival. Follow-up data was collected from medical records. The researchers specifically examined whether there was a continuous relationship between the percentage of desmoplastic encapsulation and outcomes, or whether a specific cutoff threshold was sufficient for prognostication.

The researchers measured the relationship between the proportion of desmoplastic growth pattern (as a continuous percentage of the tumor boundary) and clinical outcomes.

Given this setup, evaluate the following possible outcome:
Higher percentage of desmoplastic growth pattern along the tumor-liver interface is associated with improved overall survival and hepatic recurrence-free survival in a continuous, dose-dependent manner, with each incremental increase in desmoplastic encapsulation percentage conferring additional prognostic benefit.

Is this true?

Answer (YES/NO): YES